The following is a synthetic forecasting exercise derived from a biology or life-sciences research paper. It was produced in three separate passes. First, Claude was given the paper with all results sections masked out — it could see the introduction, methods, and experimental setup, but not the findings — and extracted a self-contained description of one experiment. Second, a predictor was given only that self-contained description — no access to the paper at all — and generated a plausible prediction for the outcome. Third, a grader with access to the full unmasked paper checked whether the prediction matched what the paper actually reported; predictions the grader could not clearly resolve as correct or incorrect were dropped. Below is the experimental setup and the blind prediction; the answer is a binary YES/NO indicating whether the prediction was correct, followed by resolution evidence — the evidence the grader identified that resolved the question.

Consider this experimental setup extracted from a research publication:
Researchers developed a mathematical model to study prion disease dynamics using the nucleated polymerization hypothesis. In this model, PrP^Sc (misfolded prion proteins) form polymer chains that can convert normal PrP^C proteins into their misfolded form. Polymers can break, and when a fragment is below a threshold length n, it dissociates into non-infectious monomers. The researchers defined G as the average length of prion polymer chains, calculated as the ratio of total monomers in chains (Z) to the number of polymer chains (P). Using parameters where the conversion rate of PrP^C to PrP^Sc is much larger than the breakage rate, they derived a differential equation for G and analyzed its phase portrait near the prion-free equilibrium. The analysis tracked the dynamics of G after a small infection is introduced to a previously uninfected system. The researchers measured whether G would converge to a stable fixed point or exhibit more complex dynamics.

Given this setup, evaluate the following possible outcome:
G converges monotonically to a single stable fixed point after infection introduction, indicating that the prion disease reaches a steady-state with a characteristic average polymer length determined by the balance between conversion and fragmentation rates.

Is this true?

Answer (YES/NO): YES